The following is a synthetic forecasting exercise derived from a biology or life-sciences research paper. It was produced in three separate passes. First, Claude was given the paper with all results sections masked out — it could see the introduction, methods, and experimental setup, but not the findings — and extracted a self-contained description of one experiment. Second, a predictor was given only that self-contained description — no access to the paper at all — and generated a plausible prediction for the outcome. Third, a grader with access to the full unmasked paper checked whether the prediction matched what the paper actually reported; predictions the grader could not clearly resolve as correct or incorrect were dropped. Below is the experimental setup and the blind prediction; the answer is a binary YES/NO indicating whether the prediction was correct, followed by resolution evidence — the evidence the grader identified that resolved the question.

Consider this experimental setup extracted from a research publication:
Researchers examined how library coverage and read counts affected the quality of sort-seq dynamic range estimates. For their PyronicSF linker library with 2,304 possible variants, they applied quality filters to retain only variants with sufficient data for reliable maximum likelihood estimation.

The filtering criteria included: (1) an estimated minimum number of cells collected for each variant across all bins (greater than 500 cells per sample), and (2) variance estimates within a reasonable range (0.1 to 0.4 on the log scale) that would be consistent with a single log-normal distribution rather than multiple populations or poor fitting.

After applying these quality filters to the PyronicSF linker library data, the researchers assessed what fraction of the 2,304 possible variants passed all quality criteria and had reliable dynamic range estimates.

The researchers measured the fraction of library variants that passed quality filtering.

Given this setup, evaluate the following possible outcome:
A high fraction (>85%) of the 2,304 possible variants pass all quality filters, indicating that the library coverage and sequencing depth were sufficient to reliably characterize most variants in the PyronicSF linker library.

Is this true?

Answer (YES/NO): NO